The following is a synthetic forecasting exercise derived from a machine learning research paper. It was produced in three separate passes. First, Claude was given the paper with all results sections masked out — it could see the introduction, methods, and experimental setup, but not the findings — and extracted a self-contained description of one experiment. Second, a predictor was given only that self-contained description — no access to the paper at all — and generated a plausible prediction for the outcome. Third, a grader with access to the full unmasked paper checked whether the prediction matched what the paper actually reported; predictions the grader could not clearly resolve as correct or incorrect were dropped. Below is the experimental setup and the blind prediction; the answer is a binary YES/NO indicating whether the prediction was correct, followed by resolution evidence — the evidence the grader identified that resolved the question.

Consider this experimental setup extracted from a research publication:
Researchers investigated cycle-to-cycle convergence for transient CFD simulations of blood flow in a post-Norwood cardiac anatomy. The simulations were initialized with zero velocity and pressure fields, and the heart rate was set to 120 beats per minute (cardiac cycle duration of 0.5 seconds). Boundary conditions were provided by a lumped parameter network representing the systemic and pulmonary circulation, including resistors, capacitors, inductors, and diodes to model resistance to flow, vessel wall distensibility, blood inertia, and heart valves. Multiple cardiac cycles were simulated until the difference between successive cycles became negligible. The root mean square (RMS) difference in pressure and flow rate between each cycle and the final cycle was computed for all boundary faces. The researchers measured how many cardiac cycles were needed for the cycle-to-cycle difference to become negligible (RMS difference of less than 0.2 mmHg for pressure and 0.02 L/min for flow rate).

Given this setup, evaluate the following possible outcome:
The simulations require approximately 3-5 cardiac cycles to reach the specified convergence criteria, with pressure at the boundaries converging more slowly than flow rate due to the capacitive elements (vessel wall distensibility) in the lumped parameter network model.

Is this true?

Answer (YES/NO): NO